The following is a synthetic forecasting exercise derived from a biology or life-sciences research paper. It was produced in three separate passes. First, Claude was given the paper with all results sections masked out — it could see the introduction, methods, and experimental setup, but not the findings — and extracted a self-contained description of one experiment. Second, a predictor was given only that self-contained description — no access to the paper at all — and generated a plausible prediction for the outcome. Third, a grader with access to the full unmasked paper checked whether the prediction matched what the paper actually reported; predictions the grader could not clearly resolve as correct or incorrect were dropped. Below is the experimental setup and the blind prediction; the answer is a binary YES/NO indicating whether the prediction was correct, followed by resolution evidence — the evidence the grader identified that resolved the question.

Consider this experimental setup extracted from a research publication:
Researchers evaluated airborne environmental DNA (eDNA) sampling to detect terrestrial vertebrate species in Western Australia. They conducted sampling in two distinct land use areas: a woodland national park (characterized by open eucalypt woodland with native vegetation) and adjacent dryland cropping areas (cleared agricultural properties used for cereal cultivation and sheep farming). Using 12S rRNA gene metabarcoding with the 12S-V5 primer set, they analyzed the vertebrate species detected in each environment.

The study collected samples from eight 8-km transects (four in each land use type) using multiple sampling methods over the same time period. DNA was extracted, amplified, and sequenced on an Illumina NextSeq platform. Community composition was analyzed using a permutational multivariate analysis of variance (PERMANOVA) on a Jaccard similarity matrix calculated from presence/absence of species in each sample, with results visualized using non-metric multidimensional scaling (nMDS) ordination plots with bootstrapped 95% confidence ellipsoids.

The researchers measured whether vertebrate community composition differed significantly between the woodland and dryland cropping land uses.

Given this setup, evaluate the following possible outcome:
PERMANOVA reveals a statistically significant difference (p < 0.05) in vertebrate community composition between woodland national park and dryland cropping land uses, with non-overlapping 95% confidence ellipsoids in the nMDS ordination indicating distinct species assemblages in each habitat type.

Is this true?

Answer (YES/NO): YES